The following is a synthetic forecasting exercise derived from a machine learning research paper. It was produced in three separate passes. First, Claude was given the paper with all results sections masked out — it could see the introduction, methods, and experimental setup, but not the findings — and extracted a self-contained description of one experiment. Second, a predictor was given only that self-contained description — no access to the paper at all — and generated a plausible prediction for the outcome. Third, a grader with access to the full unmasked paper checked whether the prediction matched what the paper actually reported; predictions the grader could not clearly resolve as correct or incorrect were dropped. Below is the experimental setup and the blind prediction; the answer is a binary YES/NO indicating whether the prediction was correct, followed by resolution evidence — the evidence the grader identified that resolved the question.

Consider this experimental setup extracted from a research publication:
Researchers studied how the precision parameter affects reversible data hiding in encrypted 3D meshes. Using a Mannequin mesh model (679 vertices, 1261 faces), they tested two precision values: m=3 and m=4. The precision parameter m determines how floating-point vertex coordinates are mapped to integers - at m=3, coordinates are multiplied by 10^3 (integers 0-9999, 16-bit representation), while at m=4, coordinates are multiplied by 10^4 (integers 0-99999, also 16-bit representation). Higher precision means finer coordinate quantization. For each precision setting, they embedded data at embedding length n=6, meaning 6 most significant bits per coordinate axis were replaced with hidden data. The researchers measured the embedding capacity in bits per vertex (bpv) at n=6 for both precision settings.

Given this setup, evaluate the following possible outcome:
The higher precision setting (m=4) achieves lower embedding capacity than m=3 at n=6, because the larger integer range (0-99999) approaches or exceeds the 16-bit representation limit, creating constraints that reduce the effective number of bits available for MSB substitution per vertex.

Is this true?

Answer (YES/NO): YES